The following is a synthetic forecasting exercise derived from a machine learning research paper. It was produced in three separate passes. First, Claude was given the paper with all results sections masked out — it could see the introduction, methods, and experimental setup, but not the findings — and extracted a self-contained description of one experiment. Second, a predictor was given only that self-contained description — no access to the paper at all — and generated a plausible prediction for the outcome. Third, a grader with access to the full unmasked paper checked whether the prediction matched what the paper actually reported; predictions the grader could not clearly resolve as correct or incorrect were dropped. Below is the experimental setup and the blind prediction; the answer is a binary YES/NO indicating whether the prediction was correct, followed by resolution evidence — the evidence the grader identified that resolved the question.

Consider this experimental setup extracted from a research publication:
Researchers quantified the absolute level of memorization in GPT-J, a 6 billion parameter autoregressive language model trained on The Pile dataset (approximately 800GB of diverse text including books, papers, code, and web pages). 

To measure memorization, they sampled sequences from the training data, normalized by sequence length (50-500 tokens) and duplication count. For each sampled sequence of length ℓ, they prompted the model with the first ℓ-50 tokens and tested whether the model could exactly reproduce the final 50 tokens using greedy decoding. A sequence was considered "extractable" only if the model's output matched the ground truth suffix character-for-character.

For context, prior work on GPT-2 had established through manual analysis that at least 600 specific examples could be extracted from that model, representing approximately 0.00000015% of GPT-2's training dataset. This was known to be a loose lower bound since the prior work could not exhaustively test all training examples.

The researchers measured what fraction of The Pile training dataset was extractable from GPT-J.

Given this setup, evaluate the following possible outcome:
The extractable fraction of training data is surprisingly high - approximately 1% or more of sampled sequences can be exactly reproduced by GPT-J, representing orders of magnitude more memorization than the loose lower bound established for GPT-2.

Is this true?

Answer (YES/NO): YES